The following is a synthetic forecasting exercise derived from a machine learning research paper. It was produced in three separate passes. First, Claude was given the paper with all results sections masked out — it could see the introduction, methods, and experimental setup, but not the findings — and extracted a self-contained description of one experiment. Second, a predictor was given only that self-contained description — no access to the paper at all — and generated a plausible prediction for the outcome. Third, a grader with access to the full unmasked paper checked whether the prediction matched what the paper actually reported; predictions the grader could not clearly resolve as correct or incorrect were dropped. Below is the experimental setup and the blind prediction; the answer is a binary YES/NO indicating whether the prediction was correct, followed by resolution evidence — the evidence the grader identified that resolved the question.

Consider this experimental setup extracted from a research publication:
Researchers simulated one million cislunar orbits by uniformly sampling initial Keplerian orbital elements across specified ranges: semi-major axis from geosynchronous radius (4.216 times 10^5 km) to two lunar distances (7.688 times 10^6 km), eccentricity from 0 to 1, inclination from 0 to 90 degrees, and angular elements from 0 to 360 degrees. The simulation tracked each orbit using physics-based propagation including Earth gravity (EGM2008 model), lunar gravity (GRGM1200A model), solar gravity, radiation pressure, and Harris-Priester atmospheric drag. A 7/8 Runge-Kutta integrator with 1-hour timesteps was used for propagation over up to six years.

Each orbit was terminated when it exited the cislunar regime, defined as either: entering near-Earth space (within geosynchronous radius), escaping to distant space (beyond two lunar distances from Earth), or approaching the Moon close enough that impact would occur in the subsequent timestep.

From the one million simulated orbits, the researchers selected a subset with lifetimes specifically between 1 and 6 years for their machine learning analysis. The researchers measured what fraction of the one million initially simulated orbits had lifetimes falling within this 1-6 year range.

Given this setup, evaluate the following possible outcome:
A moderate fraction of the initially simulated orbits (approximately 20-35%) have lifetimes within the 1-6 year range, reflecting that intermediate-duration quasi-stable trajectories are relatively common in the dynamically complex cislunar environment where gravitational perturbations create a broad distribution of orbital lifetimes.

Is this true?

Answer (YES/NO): NO